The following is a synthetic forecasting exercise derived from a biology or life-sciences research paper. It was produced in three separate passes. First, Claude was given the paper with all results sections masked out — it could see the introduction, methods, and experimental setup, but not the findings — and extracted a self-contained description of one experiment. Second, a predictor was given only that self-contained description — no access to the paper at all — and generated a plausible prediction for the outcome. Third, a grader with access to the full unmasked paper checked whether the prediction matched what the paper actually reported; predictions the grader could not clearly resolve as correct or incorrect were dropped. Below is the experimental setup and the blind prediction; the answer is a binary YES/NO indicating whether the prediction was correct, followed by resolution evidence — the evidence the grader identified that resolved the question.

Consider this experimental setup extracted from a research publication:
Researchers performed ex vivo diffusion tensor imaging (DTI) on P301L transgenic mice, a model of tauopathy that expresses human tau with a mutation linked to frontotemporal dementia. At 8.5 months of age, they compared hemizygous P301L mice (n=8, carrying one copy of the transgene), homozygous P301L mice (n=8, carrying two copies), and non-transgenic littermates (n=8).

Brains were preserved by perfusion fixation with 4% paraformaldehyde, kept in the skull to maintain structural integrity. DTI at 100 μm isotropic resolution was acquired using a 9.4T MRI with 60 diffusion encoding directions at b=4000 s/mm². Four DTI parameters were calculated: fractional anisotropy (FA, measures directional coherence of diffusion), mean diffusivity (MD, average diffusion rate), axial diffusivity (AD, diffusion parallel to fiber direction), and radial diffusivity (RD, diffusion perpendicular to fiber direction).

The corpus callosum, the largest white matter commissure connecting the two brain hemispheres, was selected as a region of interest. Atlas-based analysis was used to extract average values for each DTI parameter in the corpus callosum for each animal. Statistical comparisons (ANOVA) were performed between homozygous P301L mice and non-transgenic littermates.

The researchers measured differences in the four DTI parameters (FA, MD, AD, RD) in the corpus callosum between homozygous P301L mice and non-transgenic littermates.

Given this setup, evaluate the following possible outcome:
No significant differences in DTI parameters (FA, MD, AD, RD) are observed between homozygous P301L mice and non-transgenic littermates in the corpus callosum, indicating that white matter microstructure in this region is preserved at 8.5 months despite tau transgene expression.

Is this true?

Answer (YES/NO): NO